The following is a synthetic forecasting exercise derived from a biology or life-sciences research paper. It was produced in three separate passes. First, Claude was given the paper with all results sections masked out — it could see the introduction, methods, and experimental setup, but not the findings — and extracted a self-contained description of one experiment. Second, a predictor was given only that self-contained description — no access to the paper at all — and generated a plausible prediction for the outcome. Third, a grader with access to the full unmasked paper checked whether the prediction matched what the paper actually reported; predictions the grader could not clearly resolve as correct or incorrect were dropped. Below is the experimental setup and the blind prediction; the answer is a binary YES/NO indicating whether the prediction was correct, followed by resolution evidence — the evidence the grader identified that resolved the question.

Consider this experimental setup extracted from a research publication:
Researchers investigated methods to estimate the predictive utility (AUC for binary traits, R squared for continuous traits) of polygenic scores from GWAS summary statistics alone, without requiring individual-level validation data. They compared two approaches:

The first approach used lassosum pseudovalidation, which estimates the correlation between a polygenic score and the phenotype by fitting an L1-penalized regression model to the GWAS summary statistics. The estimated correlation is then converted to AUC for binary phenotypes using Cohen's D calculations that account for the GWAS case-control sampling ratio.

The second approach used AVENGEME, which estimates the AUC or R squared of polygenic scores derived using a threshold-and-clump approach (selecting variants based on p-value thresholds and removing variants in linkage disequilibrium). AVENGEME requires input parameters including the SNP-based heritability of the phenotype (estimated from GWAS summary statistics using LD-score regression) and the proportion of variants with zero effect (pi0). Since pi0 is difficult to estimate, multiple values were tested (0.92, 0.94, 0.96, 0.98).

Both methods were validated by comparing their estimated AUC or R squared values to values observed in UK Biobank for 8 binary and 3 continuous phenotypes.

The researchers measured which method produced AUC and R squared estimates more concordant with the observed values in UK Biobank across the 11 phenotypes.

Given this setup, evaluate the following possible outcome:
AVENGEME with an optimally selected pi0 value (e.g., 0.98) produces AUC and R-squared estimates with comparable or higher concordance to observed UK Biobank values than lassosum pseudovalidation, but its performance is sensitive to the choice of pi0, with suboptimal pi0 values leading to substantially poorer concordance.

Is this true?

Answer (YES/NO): NO